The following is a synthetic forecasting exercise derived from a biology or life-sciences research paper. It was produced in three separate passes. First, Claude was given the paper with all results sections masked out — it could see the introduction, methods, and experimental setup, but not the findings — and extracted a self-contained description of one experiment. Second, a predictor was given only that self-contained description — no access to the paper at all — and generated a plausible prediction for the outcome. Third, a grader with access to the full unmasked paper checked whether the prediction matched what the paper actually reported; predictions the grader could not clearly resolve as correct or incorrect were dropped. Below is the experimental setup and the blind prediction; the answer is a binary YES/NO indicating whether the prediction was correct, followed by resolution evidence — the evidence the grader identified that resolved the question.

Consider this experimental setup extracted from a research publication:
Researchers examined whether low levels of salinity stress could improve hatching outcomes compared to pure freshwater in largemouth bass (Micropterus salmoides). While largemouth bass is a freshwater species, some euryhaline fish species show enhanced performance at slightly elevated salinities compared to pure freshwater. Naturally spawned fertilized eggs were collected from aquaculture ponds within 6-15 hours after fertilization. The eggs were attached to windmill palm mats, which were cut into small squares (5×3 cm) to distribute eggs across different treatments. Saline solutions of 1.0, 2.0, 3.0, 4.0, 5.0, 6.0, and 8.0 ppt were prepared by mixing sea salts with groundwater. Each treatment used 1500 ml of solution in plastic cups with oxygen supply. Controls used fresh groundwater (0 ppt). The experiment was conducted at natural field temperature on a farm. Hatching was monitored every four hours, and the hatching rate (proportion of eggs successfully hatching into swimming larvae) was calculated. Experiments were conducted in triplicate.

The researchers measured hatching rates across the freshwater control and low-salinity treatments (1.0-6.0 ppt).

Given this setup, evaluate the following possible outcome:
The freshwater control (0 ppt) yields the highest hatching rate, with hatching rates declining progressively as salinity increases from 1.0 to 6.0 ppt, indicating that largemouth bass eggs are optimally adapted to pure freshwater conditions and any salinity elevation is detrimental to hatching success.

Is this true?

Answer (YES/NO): NO